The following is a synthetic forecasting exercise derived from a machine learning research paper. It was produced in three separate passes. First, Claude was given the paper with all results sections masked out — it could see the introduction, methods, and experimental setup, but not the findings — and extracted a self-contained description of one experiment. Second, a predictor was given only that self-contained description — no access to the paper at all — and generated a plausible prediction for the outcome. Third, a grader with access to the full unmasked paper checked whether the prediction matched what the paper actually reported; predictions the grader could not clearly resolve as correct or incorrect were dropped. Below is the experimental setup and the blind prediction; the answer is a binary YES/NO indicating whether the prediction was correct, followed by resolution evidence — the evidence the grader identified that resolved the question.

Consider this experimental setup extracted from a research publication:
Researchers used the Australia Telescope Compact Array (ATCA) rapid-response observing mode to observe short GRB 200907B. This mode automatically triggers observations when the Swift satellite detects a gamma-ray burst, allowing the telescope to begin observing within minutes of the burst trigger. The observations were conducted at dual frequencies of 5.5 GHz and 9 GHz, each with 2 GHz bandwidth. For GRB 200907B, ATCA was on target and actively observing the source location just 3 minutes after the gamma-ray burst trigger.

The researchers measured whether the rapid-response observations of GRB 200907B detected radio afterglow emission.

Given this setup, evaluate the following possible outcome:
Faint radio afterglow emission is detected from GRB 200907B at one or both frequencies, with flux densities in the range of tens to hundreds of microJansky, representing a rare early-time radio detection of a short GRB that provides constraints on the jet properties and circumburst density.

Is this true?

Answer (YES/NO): NO